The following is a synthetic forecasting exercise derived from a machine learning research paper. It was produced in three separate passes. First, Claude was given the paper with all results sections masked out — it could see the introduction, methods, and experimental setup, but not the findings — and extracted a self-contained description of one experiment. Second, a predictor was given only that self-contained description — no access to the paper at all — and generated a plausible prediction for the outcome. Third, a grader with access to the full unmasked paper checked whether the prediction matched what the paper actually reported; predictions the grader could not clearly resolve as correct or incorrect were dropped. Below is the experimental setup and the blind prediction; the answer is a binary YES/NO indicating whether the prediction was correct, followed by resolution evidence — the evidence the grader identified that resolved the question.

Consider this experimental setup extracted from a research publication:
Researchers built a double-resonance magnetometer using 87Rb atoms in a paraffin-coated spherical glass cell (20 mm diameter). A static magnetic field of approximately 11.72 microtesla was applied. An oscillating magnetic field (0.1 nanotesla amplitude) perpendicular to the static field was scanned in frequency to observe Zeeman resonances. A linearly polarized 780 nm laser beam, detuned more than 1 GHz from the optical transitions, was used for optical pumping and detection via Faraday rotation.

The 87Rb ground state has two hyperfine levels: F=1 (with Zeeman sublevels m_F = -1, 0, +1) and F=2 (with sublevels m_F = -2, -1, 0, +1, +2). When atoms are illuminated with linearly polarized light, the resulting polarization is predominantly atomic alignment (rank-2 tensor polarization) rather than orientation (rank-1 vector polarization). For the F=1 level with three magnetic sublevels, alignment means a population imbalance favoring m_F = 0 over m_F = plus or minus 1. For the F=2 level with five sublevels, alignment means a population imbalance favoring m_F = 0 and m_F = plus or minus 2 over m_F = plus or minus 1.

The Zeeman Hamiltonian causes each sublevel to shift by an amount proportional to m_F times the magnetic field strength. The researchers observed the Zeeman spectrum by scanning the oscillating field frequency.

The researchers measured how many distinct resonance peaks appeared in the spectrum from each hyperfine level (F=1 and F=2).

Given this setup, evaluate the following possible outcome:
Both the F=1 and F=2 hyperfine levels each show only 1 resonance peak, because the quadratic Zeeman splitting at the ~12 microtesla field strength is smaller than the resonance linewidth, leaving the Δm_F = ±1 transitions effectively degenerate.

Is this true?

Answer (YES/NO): YES